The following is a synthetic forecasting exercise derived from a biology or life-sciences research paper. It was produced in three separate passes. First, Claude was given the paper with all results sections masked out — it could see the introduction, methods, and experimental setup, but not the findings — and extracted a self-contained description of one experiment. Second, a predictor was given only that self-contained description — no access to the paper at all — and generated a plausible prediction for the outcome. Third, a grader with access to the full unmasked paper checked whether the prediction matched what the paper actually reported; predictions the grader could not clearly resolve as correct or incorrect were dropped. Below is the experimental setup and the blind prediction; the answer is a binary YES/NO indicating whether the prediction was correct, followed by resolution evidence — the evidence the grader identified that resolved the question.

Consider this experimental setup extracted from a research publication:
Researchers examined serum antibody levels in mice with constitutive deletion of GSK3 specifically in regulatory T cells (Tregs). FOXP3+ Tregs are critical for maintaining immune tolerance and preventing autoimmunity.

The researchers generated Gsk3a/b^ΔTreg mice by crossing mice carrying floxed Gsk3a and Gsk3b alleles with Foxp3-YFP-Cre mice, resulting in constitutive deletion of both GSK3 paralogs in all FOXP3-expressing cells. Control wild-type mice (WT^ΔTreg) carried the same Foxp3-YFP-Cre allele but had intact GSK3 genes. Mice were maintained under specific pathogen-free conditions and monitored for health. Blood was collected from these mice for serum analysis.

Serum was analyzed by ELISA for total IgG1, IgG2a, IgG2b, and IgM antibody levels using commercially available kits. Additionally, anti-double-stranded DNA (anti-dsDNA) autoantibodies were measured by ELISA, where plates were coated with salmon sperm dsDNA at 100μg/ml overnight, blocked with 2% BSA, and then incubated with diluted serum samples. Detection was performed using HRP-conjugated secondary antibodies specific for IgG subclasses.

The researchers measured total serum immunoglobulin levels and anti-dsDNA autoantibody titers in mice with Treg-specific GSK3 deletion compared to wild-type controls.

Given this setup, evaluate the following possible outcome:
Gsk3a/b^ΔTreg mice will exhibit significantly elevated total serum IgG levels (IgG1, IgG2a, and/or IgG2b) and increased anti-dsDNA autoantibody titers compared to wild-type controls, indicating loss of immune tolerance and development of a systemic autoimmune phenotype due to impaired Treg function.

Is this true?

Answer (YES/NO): YES